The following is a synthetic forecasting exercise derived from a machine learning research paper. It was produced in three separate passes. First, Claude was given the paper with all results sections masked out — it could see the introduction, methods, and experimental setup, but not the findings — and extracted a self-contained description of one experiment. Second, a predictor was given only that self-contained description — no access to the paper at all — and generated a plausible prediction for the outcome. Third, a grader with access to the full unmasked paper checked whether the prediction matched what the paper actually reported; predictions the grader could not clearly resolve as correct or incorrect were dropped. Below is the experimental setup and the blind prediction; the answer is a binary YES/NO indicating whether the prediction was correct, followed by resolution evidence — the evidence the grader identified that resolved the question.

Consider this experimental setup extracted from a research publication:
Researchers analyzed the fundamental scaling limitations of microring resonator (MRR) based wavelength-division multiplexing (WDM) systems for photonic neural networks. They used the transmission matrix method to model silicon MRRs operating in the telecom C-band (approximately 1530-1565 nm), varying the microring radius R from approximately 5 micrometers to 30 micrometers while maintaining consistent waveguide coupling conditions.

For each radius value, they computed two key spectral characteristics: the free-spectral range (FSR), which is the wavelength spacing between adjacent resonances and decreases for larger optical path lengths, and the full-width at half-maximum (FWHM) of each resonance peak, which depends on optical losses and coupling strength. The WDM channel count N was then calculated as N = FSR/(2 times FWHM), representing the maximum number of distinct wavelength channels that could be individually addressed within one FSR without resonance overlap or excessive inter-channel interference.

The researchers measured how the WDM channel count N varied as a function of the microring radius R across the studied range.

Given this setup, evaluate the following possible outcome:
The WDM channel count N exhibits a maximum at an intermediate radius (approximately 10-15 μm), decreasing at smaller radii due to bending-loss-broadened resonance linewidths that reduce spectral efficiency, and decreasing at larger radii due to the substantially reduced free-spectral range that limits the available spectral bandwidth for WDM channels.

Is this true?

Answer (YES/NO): NO